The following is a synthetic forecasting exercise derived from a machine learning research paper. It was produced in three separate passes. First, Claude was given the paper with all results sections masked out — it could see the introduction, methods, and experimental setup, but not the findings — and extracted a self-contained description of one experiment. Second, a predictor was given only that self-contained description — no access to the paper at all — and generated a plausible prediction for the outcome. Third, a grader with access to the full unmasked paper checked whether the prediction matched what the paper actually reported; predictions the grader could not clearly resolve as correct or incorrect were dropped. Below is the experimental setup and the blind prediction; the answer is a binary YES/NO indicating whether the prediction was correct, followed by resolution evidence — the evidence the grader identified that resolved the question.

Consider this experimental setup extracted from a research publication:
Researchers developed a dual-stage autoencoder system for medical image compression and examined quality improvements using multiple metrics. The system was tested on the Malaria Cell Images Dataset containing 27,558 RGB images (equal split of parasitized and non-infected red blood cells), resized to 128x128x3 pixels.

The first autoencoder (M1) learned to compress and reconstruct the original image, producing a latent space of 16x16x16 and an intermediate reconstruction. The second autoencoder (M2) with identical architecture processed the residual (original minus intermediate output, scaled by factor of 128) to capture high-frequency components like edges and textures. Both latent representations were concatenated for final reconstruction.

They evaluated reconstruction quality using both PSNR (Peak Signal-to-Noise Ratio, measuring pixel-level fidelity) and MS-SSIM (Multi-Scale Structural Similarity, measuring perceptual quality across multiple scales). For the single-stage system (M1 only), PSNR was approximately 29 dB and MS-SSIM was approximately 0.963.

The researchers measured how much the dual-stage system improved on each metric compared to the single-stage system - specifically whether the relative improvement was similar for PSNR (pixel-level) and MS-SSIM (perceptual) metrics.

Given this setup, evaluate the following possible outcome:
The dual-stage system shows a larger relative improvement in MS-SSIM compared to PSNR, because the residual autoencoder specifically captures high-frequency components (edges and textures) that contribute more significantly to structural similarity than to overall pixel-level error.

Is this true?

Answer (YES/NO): NO